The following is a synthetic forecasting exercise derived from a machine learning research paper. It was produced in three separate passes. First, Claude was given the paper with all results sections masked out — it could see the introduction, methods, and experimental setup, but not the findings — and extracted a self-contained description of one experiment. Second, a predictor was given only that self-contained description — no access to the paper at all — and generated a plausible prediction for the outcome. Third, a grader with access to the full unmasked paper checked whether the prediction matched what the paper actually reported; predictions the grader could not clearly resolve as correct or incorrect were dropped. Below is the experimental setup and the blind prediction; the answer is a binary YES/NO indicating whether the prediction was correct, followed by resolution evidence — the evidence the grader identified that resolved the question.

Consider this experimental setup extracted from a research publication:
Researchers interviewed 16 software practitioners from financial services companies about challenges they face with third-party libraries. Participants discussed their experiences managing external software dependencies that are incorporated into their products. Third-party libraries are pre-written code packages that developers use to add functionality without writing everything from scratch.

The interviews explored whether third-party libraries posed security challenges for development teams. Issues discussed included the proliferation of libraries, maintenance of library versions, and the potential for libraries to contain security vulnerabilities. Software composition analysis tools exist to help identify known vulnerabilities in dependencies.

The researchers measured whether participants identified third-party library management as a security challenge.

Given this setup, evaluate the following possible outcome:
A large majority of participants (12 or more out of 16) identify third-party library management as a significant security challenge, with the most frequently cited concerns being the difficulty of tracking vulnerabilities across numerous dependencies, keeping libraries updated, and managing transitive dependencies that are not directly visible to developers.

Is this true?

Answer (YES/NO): NO